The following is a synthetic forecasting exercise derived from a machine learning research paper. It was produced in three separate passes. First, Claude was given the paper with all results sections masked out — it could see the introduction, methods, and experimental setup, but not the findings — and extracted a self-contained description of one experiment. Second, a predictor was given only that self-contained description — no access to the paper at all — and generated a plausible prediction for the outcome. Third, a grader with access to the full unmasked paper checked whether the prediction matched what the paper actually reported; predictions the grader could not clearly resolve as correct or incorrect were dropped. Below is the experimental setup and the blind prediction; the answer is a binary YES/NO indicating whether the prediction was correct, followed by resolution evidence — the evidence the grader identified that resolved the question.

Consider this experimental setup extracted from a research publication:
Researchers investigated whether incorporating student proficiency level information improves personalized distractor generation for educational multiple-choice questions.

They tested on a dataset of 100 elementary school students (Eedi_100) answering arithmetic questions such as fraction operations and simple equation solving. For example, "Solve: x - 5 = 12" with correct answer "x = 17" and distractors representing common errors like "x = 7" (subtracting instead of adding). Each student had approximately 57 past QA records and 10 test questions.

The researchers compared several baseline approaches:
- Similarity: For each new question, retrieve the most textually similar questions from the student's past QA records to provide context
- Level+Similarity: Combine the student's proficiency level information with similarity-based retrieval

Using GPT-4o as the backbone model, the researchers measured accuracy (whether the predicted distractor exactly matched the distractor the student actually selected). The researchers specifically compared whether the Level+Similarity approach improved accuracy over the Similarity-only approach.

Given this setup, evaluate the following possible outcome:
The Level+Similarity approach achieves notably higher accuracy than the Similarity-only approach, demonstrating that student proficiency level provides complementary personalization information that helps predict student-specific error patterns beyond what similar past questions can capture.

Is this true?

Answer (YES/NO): NO